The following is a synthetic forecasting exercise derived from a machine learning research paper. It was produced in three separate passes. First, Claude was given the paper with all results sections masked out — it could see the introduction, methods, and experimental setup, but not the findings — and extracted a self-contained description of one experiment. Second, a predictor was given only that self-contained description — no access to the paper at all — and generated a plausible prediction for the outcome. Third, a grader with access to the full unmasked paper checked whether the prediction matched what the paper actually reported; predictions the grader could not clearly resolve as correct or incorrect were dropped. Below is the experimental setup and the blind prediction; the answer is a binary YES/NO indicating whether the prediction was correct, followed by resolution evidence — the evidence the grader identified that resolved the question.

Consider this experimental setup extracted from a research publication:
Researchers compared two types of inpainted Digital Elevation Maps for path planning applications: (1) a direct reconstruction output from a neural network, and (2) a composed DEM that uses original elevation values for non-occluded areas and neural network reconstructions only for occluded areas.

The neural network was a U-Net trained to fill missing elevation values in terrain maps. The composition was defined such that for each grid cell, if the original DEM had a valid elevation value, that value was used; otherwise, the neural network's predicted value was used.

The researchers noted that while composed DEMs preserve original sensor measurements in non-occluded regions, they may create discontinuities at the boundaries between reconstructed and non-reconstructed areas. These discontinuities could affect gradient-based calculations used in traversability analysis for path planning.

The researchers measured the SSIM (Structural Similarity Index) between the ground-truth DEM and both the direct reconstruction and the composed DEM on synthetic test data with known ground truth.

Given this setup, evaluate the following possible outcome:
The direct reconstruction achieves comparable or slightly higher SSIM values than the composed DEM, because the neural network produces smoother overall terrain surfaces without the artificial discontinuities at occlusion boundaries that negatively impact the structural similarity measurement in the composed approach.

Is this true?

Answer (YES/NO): NO